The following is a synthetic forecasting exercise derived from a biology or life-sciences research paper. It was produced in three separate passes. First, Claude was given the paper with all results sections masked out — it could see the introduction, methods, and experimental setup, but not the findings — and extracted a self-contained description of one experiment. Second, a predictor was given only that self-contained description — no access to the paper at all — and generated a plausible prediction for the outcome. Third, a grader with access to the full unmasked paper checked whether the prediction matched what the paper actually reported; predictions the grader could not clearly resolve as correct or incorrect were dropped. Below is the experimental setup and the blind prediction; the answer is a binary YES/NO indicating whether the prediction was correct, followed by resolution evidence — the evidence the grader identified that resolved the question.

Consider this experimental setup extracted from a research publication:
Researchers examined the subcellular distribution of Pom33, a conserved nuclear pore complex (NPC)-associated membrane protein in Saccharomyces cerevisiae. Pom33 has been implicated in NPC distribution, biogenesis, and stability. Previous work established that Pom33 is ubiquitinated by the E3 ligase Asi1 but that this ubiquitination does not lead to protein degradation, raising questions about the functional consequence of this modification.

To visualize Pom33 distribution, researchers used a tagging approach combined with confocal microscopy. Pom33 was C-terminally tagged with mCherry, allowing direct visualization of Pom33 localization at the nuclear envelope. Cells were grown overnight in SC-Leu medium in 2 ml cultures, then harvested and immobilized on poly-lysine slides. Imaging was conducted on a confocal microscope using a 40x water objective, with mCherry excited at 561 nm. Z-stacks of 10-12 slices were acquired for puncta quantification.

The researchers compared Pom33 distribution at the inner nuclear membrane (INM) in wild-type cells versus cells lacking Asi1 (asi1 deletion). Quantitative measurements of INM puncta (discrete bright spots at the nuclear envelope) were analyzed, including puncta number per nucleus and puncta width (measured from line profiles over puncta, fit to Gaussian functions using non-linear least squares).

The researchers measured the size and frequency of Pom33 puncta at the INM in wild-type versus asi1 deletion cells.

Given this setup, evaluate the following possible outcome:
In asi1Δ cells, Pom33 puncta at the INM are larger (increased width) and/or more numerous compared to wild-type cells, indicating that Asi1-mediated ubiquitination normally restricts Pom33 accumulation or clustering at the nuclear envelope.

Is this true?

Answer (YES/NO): YES